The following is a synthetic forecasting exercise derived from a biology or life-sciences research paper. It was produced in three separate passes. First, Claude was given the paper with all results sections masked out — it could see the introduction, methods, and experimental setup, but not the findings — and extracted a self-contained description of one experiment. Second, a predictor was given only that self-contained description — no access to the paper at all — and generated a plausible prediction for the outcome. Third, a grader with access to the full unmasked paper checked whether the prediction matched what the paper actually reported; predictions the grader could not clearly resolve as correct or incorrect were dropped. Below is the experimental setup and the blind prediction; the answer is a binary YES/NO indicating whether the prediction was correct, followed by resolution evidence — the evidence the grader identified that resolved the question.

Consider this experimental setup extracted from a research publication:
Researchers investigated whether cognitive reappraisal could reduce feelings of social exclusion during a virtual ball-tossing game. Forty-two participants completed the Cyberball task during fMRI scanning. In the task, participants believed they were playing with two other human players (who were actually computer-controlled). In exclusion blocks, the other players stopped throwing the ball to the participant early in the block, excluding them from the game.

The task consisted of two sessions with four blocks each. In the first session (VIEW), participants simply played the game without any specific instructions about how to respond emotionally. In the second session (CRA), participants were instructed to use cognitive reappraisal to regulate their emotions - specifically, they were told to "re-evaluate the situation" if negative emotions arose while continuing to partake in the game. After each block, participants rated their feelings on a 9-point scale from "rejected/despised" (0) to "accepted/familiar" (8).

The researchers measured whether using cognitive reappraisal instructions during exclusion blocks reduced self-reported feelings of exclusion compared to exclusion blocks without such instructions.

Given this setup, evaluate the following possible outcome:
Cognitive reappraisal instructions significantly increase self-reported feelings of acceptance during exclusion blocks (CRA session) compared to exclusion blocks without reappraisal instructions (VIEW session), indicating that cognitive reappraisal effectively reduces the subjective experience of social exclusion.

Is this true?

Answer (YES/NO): YES